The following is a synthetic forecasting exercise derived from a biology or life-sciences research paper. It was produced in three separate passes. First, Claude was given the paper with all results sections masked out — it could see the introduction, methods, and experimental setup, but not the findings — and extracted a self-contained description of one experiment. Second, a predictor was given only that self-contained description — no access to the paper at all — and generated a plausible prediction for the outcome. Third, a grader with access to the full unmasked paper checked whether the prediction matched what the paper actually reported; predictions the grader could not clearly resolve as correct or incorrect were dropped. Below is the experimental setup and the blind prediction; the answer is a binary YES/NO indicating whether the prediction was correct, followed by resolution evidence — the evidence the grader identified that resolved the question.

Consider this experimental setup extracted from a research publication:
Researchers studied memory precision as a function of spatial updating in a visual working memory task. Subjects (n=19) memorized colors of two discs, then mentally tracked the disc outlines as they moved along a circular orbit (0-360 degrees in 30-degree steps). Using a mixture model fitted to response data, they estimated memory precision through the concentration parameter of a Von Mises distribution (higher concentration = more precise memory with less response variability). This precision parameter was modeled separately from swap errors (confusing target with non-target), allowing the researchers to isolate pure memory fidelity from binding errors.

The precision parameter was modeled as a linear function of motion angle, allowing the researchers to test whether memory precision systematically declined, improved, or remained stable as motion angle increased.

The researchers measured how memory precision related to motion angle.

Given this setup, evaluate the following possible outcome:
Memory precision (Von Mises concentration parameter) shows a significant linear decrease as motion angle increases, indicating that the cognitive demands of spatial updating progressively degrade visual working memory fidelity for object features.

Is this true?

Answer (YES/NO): NO